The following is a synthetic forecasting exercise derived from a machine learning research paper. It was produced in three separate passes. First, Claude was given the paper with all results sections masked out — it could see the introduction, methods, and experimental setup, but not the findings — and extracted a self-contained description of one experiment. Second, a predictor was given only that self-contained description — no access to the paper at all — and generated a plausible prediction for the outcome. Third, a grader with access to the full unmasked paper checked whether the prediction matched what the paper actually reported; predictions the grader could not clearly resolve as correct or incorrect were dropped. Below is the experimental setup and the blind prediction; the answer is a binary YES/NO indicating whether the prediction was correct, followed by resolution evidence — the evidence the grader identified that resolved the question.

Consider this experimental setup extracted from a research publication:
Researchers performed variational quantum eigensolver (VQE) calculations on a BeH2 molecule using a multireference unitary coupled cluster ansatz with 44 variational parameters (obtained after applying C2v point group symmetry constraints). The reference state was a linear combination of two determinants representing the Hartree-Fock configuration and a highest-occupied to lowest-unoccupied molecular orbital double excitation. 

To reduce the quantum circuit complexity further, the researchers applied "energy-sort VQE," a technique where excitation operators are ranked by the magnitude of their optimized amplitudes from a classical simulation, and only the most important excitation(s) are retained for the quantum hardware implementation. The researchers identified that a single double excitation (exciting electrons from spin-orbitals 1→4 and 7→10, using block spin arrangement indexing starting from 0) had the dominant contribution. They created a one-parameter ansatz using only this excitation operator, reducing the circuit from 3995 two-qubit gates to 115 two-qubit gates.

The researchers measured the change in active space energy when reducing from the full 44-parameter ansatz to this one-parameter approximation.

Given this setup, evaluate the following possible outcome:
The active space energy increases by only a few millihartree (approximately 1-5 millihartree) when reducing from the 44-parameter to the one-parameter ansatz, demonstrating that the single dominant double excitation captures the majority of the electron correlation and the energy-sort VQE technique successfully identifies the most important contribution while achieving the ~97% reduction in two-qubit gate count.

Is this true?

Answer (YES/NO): NO